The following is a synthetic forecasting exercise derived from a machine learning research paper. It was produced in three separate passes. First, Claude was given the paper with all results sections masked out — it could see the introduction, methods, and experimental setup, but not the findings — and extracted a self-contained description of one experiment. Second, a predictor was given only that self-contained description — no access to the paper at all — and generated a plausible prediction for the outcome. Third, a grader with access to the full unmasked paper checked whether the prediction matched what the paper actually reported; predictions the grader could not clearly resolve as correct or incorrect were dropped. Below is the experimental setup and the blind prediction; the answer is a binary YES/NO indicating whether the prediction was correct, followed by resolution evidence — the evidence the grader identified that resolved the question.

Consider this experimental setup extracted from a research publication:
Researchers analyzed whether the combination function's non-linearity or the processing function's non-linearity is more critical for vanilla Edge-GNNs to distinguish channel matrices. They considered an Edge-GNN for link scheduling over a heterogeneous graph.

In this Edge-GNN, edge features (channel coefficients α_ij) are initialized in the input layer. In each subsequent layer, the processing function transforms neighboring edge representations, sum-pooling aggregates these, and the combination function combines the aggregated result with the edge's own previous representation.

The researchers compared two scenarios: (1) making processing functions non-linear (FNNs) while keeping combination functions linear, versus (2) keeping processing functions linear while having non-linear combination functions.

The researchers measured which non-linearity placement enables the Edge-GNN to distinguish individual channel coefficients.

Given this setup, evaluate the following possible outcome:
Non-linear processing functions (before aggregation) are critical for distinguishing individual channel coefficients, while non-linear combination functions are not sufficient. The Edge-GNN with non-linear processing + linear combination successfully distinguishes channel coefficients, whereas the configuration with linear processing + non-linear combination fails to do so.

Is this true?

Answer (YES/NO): NO